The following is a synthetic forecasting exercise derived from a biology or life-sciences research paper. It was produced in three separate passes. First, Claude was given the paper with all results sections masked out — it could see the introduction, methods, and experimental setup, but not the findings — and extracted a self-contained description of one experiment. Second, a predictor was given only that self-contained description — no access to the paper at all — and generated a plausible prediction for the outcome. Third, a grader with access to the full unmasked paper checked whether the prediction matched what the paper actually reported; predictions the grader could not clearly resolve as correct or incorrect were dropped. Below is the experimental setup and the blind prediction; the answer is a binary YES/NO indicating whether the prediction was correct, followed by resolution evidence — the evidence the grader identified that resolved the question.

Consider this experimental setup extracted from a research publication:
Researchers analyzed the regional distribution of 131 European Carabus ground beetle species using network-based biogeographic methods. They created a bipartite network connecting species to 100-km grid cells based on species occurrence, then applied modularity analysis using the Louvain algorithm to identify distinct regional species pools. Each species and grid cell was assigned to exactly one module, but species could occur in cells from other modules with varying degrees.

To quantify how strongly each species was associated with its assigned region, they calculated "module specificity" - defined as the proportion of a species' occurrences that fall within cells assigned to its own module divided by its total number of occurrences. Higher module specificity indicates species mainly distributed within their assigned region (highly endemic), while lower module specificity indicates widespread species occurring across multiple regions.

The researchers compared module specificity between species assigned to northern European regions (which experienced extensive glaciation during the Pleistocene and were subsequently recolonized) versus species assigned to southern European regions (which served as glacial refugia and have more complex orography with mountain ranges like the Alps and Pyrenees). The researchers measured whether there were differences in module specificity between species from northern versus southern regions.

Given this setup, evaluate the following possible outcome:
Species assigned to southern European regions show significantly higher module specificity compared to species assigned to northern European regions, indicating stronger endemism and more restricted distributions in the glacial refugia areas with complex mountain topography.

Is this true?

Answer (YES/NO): YES